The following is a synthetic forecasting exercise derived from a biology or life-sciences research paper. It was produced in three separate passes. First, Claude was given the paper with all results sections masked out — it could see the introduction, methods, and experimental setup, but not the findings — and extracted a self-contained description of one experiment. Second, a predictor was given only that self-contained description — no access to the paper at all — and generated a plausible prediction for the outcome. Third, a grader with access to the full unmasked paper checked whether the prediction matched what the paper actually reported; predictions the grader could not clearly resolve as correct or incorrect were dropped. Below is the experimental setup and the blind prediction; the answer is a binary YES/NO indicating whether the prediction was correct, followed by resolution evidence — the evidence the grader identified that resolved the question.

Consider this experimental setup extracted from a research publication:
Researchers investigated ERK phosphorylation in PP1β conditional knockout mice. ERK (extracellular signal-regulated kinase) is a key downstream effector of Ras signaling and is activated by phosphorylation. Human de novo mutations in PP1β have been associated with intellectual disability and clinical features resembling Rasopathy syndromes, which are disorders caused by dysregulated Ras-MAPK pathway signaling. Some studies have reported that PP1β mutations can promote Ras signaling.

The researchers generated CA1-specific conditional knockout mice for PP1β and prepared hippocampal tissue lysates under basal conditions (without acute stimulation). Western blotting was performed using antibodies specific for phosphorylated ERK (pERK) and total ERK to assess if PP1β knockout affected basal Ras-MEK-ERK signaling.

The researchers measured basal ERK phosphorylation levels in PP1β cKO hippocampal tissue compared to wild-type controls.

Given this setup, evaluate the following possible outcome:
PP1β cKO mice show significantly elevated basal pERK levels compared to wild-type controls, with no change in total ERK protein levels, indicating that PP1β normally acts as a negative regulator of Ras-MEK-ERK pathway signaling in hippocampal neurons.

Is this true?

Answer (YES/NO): NO